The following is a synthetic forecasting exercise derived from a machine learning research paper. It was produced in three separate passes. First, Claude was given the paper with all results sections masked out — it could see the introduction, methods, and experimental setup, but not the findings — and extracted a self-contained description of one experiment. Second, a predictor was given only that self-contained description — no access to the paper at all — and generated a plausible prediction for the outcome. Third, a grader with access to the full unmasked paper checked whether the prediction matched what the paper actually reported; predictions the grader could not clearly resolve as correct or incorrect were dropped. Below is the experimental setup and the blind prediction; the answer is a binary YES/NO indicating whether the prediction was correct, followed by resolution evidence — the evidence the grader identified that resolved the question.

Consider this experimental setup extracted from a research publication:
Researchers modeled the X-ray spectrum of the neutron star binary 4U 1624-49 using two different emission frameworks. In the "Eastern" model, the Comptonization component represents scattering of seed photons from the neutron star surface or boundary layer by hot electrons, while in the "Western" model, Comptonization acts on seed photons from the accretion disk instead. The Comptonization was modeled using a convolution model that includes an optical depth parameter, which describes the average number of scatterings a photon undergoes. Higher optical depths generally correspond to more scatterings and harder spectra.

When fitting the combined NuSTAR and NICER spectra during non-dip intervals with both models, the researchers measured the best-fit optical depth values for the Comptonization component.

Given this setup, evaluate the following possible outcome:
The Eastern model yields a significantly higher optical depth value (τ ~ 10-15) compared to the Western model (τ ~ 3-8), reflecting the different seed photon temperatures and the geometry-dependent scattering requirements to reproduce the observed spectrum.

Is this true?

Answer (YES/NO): NO